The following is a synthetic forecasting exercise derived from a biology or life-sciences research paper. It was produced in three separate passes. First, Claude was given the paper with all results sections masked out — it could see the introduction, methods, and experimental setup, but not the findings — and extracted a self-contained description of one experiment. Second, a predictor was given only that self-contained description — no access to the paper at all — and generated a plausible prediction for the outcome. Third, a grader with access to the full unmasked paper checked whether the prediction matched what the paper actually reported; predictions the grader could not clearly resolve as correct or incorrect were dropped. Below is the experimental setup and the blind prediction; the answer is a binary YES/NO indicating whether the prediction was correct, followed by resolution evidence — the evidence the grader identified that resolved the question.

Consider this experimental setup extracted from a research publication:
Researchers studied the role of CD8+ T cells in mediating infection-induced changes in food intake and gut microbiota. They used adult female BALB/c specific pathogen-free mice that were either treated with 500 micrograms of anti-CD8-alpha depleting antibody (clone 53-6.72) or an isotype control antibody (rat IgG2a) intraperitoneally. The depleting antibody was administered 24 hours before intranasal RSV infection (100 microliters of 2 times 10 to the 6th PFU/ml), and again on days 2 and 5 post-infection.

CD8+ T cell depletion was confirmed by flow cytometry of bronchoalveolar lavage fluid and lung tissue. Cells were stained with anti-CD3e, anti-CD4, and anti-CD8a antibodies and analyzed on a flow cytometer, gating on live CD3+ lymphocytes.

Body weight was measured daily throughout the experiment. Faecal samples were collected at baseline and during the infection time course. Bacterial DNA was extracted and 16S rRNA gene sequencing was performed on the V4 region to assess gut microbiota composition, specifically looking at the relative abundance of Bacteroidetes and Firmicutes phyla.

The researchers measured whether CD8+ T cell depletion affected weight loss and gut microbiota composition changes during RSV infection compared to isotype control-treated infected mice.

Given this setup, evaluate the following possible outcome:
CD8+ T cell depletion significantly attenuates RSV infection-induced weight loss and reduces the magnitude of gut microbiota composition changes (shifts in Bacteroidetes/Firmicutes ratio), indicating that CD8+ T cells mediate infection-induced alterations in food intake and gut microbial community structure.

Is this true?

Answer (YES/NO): YES